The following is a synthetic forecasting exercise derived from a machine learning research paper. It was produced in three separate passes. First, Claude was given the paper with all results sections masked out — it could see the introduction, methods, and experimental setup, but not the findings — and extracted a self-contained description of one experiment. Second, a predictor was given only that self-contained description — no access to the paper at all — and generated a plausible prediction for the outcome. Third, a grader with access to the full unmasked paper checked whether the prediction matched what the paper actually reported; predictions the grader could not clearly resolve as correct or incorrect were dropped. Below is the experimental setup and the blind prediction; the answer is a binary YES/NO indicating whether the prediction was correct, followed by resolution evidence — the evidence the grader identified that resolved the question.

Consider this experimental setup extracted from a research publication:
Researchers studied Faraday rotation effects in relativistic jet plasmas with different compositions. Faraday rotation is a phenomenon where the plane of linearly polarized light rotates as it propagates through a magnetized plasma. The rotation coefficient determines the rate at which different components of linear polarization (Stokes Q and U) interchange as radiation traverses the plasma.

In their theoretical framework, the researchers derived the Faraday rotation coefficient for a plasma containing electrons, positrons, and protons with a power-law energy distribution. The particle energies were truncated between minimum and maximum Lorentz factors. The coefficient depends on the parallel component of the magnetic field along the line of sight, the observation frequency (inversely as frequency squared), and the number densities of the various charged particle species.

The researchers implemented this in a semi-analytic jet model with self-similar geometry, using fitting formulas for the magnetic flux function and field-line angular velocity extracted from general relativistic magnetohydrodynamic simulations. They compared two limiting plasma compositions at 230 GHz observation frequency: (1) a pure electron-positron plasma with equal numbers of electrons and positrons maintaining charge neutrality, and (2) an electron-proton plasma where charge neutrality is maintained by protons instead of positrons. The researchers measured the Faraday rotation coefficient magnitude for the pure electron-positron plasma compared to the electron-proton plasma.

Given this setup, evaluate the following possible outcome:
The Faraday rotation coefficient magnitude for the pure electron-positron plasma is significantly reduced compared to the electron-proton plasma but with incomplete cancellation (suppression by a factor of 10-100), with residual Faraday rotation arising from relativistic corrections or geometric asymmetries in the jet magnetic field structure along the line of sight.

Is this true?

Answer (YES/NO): NO